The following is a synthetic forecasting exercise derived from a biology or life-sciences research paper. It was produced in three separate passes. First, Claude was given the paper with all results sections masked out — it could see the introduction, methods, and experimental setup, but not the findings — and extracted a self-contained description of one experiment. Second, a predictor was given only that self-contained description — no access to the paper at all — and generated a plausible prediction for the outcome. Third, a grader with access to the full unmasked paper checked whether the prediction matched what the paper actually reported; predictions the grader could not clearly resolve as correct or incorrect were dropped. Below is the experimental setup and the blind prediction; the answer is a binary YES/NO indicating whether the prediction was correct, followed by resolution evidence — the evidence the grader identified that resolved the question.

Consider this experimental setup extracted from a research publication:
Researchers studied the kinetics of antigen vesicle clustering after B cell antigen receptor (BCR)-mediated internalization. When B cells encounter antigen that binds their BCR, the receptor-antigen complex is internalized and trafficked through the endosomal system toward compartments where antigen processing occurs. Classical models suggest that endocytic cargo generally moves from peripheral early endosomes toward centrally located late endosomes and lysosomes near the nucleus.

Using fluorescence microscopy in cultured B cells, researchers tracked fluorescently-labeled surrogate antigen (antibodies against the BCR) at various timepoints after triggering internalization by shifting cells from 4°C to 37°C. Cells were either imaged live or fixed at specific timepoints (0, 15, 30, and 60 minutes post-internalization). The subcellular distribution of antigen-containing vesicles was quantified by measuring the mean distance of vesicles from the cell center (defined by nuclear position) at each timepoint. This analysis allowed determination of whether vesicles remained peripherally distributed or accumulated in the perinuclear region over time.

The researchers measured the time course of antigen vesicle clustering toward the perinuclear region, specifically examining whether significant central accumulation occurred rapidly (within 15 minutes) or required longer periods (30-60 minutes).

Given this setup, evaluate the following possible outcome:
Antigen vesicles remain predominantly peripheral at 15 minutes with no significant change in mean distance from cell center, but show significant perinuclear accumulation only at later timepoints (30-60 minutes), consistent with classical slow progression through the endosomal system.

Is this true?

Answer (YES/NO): YES